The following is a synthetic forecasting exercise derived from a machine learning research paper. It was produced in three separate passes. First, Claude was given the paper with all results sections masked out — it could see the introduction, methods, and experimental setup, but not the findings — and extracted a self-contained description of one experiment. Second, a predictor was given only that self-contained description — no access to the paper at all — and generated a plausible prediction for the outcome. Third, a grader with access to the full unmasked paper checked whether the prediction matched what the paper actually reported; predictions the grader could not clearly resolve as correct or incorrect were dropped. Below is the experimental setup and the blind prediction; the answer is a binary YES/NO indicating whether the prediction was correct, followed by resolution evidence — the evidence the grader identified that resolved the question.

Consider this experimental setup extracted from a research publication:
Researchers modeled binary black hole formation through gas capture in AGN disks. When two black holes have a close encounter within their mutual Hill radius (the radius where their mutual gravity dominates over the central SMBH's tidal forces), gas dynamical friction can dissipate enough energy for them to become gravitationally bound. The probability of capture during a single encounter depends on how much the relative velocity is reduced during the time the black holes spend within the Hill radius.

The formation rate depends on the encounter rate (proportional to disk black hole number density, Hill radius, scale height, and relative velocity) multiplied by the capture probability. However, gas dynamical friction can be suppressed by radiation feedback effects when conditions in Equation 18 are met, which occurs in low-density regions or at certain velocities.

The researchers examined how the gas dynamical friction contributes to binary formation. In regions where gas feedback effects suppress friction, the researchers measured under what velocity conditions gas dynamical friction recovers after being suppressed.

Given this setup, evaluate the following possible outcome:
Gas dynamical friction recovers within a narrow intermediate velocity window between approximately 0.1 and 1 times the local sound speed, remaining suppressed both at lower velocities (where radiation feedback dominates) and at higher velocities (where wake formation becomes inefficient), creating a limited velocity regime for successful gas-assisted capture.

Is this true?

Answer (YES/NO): NO